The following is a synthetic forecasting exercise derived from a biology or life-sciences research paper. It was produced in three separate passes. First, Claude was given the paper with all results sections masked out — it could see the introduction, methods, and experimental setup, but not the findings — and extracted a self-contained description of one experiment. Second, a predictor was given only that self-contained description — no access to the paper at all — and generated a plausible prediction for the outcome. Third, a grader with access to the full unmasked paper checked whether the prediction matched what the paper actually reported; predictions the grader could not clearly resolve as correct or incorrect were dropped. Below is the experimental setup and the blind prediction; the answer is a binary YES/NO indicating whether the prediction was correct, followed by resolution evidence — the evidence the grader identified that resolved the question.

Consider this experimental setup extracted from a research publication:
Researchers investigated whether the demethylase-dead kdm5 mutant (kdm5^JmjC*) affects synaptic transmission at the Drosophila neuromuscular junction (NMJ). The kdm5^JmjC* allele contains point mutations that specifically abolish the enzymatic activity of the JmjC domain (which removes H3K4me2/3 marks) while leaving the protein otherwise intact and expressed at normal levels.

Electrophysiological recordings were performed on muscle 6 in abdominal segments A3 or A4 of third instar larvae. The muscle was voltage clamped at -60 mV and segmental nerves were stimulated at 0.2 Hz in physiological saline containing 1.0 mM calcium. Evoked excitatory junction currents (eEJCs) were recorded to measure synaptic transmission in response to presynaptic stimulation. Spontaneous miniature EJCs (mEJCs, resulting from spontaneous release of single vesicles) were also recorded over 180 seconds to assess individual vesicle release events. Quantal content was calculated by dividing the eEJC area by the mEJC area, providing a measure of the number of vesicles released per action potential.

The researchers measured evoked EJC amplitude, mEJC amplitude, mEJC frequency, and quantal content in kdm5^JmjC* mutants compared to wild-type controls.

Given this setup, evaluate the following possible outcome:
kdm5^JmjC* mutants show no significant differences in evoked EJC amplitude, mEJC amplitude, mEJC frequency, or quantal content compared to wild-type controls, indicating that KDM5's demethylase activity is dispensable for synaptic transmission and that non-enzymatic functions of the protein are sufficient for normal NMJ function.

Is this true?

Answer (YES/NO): NO